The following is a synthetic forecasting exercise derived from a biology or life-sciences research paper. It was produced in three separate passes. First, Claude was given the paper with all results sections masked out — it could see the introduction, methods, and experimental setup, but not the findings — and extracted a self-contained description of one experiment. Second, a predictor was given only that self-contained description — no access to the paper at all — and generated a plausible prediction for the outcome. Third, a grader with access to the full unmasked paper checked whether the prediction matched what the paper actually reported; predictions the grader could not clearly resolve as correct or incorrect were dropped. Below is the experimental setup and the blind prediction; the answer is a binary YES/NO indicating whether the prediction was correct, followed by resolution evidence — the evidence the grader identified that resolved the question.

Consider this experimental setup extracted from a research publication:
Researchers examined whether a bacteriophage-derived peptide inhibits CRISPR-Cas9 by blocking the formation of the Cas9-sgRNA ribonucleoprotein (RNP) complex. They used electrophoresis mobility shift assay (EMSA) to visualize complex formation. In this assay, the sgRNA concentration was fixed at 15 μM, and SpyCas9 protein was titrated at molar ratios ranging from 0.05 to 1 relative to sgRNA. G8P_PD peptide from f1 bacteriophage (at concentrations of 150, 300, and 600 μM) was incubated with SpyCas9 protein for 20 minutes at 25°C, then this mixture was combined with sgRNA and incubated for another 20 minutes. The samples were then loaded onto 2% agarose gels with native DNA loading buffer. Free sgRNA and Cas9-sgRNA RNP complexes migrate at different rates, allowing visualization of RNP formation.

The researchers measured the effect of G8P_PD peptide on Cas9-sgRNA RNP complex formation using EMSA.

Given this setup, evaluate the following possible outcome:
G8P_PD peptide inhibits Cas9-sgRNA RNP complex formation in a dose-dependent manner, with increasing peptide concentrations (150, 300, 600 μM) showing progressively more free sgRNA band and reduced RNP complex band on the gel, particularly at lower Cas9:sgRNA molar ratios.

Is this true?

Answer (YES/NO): YES